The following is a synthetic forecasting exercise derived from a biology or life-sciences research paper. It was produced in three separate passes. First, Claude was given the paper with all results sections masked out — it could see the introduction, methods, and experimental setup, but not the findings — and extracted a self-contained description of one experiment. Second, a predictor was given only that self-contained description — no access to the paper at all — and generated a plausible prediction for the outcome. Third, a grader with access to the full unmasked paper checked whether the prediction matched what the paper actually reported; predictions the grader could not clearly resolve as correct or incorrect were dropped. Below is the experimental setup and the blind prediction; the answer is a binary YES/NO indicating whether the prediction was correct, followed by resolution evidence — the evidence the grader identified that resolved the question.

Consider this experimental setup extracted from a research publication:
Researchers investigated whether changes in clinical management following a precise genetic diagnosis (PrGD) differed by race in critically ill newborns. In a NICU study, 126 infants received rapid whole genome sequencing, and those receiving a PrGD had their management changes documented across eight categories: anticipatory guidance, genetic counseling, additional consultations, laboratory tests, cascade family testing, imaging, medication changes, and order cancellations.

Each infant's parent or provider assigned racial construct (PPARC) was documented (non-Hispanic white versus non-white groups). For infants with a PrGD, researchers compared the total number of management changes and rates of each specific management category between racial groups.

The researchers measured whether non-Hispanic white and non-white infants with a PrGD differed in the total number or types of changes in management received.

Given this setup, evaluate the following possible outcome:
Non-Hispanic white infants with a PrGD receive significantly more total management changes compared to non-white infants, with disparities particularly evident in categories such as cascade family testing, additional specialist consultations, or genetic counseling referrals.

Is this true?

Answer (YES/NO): NO